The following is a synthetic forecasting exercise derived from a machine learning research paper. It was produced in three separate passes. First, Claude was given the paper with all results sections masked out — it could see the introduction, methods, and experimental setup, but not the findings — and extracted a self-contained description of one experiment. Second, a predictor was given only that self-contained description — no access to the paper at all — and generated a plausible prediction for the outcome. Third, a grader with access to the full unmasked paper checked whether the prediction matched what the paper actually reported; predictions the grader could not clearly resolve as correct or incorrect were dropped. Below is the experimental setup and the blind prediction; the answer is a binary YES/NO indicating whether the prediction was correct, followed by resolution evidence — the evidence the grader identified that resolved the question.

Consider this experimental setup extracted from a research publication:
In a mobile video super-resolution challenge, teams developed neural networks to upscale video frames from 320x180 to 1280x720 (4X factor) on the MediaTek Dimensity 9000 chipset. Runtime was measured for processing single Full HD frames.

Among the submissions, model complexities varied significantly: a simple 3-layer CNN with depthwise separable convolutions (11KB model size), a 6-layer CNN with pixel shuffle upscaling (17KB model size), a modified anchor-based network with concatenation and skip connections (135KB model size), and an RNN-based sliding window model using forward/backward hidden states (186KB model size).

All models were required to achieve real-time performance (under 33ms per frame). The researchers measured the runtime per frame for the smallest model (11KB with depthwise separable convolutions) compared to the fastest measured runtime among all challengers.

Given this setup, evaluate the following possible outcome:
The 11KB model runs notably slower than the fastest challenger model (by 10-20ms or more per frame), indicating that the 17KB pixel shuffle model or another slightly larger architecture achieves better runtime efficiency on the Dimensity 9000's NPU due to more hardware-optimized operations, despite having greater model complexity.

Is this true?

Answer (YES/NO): NO